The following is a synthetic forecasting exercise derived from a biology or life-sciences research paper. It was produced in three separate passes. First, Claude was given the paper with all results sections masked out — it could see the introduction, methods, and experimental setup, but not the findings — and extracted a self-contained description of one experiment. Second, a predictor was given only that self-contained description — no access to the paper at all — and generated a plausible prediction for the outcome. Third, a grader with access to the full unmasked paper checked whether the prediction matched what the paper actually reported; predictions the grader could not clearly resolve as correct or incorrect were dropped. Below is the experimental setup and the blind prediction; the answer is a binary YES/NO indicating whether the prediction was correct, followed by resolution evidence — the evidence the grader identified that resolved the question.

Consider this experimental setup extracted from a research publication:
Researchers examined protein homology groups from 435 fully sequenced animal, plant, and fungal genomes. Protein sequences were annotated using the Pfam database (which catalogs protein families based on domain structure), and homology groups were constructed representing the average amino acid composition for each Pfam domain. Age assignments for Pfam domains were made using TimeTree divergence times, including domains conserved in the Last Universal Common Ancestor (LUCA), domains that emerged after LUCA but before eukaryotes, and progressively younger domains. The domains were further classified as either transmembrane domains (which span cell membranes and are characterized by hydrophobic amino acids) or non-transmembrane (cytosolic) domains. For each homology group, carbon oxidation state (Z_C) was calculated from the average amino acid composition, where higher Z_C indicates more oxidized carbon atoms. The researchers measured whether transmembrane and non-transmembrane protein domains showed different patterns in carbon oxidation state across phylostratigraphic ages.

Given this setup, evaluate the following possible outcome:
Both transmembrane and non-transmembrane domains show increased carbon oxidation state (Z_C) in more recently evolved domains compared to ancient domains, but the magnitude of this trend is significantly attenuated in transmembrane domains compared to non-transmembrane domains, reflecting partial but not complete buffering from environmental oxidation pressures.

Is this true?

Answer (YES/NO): NO